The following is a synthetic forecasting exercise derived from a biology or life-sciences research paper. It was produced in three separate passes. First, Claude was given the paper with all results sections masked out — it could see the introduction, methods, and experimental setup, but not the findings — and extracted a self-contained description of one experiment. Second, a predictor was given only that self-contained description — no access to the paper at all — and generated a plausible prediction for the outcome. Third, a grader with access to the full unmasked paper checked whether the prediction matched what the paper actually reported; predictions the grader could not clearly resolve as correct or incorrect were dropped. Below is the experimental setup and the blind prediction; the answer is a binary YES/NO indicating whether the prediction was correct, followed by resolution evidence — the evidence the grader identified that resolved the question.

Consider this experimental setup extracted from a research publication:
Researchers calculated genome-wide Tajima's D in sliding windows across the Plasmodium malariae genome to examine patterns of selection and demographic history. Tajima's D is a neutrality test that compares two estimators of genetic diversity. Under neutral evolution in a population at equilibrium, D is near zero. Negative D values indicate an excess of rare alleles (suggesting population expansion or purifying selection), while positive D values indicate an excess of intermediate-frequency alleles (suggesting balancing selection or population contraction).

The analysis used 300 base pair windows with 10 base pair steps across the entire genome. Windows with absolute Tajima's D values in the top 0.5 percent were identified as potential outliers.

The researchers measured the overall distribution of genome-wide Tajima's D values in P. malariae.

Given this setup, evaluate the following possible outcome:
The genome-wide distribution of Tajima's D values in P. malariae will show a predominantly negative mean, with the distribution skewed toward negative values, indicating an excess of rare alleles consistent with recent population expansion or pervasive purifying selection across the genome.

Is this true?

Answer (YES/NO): YES